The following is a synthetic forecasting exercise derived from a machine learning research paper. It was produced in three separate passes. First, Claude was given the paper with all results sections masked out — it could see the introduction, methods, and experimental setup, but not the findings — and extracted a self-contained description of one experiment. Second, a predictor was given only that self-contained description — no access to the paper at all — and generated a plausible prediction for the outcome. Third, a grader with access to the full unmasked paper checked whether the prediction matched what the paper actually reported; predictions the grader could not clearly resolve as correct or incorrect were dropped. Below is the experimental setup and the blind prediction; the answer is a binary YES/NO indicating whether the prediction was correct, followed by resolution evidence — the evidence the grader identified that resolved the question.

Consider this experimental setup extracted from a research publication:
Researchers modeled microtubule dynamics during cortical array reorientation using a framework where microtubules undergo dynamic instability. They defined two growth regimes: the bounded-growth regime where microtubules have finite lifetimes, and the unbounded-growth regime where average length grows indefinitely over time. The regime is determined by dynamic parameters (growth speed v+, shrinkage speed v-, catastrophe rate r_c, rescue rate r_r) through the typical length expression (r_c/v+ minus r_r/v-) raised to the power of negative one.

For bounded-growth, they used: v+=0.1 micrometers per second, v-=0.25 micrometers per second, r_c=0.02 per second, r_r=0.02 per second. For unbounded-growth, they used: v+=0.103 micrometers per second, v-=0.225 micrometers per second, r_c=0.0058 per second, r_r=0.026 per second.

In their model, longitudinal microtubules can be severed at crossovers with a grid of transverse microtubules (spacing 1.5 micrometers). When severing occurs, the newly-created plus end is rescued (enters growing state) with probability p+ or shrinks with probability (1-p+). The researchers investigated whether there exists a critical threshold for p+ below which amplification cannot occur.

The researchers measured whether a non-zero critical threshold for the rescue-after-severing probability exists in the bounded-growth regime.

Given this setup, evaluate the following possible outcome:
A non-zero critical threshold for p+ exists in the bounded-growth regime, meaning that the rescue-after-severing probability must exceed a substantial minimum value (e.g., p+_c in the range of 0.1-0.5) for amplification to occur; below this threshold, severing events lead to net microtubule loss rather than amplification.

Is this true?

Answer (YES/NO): YES